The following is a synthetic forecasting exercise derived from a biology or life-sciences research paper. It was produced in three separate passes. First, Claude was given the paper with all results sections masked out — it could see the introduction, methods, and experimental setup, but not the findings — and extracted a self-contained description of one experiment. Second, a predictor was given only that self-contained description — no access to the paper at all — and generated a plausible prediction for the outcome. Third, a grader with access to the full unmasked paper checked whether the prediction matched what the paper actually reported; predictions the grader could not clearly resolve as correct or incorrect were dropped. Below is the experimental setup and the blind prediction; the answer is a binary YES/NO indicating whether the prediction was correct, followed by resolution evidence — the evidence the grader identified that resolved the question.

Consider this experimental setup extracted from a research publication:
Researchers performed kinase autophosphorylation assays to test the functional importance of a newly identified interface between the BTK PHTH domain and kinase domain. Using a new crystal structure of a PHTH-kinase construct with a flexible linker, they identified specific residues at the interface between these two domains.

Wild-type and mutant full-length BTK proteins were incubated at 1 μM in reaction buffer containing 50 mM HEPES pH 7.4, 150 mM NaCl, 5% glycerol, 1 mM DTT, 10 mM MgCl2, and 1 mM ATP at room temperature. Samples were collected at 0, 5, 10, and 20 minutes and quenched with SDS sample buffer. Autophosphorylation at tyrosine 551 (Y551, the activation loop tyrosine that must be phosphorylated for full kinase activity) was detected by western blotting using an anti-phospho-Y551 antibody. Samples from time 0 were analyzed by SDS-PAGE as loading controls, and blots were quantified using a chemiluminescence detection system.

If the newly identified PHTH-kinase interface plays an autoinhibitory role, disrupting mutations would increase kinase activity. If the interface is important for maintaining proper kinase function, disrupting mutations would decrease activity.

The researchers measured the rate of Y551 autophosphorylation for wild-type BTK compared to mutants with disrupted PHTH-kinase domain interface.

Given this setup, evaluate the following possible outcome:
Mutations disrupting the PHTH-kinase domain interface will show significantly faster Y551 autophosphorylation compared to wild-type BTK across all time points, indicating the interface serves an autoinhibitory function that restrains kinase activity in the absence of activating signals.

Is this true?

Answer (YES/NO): NO